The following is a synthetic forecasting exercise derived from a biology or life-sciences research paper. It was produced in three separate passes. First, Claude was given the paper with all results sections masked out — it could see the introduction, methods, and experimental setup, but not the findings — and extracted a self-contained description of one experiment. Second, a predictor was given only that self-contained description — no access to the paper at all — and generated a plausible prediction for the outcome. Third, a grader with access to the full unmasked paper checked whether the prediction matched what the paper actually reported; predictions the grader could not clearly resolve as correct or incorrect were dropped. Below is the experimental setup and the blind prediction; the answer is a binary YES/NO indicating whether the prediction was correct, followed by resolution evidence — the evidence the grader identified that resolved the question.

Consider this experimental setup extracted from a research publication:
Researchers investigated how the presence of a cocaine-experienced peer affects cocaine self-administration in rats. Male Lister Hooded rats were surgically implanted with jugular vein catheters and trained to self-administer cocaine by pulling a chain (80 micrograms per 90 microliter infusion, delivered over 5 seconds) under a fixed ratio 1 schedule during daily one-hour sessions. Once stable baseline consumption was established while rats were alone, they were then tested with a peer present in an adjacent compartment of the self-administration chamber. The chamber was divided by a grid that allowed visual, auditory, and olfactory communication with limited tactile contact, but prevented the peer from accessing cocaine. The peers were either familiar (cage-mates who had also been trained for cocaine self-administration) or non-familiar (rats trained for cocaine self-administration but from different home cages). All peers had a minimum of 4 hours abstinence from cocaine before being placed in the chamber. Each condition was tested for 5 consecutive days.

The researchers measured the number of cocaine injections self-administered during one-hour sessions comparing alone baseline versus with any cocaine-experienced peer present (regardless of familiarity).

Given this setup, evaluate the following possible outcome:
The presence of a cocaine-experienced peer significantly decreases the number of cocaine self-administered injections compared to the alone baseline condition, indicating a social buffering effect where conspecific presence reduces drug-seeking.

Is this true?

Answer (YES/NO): YES